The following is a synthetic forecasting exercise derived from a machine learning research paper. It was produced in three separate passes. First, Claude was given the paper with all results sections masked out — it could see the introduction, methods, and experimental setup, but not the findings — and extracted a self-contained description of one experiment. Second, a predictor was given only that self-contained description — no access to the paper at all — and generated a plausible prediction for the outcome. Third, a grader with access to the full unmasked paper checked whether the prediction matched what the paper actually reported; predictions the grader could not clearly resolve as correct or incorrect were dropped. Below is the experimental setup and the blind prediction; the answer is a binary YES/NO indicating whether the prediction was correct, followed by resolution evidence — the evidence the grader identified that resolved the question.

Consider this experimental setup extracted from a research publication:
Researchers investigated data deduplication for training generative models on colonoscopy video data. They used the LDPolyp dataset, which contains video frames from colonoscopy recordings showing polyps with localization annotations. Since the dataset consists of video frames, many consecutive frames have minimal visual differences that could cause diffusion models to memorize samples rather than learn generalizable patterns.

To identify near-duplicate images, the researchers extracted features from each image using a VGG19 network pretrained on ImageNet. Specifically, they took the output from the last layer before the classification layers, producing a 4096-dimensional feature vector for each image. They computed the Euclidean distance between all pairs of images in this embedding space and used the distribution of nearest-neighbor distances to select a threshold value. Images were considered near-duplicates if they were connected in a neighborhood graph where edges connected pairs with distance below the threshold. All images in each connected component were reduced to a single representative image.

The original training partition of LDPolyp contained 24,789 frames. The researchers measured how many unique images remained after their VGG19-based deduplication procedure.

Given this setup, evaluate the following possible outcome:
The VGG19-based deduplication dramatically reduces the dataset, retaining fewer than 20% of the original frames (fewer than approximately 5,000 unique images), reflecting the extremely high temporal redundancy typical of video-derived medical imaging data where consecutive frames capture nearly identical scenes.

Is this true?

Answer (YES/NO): NO